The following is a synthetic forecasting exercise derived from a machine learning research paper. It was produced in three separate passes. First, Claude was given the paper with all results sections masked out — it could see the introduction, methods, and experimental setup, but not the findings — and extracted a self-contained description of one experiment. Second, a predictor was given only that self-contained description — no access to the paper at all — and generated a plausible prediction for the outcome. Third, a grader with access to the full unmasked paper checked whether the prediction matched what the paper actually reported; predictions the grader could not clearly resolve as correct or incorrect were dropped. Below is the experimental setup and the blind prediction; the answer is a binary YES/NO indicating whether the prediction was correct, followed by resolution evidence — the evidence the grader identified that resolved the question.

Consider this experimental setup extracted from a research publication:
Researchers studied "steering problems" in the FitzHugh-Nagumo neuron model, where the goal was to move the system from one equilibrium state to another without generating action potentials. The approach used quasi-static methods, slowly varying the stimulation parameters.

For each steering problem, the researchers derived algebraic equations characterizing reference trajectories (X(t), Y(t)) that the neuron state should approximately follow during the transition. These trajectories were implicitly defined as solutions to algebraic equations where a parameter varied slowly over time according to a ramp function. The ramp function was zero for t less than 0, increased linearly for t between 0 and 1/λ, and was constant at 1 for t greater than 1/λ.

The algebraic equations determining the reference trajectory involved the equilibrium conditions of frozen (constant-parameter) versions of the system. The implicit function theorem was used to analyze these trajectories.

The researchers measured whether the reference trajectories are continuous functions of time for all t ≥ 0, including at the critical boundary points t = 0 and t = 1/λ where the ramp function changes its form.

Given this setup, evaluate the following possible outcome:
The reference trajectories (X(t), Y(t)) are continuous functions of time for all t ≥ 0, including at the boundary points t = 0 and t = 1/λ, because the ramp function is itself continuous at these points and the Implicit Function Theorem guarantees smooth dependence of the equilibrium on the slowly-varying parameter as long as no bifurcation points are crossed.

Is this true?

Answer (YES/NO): YES